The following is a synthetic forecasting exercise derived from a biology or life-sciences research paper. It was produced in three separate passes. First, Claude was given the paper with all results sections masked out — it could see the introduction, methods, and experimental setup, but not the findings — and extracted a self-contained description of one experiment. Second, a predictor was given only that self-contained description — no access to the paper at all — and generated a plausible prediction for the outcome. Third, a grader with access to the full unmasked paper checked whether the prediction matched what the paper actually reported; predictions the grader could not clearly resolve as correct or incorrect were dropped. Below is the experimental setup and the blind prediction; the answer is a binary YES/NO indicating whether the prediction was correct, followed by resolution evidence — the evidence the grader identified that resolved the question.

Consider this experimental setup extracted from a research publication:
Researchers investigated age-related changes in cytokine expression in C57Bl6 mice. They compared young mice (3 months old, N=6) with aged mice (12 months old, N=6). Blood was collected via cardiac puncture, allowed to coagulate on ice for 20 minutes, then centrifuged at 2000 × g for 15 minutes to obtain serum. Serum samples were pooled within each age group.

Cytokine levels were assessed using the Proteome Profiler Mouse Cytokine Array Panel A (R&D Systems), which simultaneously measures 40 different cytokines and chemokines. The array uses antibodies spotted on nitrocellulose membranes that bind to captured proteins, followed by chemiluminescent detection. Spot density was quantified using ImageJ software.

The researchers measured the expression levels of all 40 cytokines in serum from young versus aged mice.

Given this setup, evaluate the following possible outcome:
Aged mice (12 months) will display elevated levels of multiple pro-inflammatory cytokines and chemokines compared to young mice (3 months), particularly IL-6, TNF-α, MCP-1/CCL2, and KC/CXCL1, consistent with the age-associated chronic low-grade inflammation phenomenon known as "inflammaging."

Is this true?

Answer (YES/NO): NO